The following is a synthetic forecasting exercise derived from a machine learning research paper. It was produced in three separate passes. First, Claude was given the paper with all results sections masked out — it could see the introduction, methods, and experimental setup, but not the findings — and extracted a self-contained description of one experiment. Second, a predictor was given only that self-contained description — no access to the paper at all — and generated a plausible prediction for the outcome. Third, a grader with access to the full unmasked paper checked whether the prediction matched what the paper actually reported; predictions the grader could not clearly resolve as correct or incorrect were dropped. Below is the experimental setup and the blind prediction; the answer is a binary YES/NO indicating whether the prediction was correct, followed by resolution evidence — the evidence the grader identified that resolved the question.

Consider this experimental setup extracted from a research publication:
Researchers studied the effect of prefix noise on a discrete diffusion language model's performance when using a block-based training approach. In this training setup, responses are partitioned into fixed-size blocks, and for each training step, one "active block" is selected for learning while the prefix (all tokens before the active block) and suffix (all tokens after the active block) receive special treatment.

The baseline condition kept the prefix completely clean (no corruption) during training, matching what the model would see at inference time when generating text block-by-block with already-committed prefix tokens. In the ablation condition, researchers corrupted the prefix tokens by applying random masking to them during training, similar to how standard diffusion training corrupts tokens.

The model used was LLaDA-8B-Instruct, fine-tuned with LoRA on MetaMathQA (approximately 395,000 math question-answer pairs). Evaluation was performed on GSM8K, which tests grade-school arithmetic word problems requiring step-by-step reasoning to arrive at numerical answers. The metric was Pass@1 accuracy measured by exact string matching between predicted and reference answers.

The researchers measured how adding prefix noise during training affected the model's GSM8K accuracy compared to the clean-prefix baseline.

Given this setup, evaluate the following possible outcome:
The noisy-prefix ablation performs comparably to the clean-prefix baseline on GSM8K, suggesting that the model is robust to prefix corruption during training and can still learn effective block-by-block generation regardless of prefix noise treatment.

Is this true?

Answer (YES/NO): NO